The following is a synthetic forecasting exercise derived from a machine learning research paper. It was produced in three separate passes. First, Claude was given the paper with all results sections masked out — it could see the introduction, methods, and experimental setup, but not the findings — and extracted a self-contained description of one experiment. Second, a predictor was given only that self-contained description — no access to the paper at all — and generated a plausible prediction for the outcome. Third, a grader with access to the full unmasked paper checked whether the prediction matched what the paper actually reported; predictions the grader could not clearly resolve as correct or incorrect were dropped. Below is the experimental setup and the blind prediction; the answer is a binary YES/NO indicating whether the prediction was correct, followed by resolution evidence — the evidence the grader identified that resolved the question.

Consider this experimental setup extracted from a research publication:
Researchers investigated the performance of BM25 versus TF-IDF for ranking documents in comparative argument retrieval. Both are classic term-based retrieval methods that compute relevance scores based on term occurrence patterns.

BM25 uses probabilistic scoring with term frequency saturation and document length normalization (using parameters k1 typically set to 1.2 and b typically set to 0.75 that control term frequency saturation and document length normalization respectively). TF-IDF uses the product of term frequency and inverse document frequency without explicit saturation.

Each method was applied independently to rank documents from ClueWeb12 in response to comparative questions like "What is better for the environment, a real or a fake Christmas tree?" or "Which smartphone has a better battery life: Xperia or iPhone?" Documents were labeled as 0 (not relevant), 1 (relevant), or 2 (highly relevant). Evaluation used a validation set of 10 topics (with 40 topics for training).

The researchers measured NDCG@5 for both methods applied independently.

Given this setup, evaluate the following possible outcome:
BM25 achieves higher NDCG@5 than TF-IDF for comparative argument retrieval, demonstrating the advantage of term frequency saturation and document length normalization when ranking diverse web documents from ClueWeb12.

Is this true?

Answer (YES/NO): NO